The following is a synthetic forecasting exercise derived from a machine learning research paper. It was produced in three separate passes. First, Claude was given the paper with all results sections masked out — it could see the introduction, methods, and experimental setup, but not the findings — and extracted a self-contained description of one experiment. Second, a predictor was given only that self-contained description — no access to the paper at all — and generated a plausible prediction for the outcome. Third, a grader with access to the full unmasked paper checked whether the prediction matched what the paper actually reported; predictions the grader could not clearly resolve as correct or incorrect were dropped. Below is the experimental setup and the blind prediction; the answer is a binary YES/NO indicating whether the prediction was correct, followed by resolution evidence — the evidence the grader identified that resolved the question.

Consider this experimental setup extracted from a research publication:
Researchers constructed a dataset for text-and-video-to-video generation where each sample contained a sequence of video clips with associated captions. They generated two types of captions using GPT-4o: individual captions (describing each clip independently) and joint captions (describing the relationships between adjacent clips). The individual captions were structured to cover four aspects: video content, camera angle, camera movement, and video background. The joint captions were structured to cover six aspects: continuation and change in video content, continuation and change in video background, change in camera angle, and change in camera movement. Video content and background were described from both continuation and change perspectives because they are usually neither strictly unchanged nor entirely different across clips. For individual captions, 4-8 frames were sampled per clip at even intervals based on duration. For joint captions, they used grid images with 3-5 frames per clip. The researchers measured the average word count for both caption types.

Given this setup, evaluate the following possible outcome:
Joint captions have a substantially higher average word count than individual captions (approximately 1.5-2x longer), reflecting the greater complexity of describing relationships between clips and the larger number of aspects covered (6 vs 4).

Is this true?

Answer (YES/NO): NO